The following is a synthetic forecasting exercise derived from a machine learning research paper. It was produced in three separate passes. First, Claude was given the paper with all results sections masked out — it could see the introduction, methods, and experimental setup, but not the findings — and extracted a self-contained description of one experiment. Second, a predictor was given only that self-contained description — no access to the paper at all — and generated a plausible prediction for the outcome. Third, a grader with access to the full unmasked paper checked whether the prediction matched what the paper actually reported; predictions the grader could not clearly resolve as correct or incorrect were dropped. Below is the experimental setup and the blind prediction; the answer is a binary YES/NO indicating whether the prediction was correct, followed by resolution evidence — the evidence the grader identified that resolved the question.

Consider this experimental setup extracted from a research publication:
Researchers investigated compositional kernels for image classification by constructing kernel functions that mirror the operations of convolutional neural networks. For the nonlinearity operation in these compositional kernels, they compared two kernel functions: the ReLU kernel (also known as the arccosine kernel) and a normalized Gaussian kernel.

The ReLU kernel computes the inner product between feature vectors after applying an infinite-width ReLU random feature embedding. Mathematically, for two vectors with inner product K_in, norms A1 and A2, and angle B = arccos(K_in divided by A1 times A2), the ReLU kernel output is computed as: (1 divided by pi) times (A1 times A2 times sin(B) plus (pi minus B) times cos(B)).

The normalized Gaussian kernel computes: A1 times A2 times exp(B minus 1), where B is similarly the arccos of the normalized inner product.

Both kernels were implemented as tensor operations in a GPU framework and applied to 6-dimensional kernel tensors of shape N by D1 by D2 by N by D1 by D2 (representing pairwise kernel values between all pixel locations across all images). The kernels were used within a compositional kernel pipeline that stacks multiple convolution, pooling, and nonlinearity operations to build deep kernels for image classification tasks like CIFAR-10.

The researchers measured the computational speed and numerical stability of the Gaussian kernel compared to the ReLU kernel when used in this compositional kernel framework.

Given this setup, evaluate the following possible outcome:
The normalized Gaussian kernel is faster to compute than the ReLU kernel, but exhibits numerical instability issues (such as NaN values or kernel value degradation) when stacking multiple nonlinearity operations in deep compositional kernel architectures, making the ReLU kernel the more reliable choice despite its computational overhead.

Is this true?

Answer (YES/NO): NO